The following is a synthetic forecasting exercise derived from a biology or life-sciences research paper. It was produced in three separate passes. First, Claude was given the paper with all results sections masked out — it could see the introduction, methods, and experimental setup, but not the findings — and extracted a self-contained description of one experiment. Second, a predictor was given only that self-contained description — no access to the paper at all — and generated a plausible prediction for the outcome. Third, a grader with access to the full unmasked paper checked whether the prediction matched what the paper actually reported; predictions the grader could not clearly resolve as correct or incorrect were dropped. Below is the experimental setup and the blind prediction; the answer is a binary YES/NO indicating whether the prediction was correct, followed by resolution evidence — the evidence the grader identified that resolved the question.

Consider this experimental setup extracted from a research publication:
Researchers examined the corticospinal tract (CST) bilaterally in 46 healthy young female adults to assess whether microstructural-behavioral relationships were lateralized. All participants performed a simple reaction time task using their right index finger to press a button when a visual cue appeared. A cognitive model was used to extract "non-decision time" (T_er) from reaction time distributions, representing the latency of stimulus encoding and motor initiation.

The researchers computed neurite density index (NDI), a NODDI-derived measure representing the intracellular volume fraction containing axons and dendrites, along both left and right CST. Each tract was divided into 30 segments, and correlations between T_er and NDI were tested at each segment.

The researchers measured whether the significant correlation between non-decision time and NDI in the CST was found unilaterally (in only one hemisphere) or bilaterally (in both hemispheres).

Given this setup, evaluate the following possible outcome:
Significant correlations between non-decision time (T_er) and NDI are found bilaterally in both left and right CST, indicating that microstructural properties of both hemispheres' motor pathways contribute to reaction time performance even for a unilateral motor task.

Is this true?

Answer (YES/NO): YES